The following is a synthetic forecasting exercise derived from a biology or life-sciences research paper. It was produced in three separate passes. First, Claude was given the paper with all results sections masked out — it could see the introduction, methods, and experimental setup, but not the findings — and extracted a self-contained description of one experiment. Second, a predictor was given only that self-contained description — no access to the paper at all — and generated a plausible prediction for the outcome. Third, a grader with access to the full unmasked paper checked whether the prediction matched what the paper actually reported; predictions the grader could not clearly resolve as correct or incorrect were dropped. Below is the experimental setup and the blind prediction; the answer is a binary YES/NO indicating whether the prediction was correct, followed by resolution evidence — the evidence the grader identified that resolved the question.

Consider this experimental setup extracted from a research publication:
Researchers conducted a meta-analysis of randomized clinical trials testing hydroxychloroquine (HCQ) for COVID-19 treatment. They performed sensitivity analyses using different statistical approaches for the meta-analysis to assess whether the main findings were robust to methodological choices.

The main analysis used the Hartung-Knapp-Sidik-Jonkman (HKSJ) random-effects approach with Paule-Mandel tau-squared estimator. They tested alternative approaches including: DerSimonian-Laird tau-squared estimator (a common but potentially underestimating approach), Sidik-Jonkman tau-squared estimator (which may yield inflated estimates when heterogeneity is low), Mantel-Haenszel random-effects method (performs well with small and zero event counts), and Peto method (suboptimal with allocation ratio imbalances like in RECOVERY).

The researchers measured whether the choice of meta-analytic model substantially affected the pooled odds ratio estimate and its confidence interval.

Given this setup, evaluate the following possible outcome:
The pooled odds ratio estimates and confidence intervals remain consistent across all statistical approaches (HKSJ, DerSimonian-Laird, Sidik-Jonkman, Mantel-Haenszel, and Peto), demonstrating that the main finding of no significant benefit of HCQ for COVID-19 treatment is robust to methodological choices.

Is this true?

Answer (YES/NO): NO